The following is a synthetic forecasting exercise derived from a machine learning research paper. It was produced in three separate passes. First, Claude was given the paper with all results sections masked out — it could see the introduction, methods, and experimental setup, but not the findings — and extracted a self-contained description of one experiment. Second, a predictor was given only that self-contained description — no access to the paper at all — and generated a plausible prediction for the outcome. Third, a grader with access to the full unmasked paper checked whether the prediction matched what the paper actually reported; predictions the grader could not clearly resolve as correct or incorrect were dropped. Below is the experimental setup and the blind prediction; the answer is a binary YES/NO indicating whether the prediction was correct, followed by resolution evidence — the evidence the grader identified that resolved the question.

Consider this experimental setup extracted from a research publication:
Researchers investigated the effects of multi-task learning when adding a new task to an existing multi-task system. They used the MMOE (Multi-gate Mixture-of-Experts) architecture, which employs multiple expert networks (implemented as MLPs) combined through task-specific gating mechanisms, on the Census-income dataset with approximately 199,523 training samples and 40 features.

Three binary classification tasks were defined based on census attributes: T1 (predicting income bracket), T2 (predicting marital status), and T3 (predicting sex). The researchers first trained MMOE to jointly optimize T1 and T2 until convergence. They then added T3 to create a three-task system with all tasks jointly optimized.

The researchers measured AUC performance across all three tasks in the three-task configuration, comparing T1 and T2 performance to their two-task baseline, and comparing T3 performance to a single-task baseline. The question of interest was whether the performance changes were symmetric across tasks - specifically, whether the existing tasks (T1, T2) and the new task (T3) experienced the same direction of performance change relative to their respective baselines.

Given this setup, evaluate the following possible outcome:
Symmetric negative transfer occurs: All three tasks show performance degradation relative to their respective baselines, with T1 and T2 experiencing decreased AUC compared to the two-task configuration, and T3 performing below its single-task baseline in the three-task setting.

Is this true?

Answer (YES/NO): NO